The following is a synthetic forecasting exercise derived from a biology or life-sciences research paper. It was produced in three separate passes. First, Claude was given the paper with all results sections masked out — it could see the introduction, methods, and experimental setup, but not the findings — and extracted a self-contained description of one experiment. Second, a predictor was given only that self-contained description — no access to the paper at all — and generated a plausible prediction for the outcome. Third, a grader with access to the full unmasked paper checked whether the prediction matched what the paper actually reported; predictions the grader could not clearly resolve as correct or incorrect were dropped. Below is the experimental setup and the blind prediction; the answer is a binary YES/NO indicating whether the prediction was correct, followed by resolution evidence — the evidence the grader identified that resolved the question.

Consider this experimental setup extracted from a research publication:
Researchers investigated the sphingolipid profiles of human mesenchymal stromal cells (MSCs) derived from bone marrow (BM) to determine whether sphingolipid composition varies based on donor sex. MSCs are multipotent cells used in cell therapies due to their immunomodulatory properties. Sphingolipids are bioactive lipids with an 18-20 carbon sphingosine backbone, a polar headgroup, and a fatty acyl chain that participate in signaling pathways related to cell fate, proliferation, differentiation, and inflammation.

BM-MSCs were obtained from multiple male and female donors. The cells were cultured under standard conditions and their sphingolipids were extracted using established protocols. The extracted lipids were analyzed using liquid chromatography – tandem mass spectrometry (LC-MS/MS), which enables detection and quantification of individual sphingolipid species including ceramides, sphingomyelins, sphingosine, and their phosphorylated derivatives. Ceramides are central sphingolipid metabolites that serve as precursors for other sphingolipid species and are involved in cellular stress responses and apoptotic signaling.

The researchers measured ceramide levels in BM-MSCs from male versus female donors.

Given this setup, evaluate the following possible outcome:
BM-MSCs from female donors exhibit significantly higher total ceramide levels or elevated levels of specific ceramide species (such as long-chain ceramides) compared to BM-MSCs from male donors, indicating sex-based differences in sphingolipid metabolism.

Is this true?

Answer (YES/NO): YES